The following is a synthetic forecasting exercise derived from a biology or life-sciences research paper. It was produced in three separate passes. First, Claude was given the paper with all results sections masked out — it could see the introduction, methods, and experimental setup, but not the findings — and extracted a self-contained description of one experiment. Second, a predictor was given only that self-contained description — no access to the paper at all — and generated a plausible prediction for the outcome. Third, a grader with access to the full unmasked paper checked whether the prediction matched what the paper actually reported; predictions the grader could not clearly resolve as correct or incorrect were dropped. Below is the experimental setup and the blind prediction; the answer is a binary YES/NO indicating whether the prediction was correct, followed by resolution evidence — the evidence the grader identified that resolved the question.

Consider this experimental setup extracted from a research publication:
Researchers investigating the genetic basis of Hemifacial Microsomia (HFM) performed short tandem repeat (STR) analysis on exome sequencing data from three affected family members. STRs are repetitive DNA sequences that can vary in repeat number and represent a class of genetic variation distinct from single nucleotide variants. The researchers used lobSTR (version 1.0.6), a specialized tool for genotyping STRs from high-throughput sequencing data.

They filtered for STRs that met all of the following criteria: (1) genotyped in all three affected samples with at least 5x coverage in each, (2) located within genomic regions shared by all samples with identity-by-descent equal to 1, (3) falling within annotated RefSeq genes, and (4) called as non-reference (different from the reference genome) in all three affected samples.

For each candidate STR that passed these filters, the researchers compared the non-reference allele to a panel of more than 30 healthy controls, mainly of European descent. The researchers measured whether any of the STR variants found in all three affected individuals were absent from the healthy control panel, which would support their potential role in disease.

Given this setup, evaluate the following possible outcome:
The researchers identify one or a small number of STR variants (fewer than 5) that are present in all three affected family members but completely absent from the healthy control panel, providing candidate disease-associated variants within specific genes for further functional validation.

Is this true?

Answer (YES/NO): NO